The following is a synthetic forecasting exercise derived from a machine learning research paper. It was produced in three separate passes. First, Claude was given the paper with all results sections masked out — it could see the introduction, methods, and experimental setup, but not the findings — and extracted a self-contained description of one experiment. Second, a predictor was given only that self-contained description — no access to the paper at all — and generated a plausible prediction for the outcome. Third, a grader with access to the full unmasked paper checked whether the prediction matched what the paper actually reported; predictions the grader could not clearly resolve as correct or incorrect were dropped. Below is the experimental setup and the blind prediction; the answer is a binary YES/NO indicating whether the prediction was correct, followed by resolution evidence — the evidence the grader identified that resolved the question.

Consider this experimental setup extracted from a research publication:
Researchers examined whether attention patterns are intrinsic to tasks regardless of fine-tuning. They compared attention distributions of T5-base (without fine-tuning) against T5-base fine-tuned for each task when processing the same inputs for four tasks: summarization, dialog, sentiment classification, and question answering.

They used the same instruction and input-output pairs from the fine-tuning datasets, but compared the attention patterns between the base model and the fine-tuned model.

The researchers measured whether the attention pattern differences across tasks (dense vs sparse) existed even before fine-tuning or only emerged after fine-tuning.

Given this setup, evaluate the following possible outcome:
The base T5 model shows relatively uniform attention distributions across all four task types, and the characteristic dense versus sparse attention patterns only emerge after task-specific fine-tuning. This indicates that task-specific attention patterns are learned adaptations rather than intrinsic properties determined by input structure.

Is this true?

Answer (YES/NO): NO